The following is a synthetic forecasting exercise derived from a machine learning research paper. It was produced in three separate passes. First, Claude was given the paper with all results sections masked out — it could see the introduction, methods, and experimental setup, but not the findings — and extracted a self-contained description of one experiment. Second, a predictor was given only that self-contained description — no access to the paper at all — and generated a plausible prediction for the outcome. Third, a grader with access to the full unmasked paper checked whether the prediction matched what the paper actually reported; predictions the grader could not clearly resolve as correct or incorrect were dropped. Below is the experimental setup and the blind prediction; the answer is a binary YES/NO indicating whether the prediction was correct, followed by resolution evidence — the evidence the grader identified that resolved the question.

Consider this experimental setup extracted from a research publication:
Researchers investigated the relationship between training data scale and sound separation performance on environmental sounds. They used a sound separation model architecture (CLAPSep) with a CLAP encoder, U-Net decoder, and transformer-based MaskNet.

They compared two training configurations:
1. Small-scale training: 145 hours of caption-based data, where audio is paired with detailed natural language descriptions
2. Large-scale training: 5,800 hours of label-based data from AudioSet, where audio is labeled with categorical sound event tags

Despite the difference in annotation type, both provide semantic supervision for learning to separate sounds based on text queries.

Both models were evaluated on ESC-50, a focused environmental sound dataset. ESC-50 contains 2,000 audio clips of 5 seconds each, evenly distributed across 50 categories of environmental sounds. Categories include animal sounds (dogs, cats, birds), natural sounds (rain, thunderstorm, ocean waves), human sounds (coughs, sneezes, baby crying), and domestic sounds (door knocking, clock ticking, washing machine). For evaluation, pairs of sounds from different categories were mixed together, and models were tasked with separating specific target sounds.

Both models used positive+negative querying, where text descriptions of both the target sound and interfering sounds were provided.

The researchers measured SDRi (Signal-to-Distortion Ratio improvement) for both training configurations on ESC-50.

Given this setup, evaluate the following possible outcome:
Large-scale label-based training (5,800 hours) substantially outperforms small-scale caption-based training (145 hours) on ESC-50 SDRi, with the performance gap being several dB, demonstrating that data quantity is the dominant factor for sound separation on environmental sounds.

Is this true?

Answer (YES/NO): NO